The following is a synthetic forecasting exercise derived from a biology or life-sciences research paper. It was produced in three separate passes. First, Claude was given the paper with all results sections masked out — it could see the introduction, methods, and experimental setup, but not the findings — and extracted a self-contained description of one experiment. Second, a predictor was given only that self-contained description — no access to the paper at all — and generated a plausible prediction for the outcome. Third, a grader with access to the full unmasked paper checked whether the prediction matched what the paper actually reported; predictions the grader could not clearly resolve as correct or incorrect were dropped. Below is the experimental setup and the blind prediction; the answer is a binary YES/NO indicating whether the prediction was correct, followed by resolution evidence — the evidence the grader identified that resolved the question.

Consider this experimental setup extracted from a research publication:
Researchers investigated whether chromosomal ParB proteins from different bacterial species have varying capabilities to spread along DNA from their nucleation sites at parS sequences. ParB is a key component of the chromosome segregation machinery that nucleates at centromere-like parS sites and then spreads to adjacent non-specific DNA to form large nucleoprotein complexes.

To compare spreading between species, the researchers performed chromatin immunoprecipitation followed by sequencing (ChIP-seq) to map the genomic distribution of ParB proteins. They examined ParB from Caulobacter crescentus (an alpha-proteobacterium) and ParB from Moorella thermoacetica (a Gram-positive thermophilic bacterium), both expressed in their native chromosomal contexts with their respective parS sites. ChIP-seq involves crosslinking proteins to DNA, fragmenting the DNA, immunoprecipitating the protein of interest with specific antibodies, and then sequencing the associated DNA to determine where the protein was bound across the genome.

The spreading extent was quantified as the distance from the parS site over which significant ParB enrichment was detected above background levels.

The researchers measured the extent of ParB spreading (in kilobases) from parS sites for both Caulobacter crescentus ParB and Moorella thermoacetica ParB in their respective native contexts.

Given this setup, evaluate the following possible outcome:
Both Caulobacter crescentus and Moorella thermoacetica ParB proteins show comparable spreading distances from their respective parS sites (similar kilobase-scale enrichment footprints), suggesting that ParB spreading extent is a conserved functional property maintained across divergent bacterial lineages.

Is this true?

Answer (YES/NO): NO